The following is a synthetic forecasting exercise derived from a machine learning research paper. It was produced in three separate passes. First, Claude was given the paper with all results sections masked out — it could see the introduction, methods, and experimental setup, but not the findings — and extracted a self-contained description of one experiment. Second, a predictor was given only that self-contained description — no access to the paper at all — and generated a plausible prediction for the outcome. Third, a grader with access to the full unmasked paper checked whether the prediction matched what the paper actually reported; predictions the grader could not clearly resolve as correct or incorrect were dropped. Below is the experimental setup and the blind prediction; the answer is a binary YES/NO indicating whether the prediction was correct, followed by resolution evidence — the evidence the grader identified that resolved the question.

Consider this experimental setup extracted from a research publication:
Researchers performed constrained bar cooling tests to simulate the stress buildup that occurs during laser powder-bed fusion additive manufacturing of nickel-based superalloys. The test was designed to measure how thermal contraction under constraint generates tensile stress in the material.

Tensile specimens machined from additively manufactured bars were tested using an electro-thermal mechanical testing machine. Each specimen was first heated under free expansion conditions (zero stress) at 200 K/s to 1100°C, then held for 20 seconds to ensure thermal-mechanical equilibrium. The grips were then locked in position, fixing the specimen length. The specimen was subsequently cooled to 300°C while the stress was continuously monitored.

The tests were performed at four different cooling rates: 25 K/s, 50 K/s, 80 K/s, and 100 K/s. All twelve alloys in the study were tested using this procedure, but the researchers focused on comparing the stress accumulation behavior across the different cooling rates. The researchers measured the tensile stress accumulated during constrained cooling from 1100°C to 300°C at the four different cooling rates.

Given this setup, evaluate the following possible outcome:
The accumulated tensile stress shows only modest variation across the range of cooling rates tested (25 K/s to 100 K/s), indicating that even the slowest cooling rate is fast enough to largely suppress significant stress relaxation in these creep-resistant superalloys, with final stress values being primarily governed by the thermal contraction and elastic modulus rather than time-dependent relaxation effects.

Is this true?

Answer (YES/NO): YES